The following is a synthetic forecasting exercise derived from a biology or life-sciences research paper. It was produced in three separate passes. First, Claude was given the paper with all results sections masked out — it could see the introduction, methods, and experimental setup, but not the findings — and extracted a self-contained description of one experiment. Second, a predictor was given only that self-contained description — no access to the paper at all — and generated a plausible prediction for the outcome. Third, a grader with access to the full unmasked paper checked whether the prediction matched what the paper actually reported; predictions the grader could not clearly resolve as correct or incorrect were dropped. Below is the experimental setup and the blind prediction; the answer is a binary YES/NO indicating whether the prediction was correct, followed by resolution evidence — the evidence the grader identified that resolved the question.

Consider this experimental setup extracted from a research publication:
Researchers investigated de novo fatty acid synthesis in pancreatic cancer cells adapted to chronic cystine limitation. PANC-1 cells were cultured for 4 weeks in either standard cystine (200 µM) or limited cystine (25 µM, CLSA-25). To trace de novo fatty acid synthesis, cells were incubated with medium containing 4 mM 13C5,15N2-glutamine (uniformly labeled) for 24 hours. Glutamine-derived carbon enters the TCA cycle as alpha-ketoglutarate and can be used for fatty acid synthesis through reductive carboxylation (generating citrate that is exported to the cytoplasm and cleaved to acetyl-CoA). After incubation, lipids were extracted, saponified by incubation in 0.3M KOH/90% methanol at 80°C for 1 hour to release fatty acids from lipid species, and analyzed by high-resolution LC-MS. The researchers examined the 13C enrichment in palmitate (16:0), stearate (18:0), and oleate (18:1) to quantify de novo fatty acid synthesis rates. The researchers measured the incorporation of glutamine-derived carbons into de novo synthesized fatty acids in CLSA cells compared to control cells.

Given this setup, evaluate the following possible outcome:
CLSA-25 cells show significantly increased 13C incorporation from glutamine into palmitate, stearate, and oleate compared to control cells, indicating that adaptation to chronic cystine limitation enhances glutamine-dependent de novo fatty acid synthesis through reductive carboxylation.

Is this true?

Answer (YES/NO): NO